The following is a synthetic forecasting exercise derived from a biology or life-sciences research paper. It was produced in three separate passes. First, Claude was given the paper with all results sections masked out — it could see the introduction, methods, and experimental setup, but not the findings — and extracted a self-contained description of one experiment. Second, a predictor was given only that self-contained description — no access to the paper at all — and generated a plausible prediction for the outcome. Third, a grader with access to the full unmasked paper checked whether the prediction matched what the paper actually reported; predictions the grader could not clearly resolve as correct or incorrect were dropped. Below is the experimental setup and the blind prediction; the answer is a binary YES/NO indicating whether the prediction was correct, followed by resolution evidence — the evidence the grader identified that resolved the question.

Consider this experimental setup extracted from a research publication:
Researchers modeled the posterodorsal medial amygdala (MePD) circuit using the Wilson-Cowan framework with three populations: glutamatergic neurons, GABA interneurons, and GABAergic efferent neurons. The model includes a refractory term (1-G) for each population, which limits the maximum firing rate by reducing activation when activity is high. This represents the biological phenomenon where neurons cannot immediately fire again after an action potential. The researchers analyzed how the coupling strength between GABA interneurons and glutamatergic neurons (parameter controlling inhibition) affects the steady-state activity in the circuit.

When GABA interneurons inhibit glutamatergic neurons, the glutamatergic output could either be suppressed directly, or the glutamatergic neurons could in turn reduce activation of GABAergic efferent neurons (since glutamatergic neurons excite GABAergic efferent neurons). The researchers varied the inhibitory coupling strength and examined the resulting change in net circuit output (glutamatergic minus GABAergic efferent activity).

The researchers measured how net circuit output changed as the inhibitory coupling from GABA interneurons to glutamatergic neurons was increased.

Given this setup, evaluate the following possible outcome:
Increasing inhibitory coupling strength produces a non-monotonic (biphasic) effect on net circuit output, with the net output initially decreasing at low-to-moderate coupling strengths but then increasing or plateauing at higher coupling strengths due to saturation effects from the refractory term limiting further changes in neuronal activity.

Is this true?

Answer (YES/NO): NO